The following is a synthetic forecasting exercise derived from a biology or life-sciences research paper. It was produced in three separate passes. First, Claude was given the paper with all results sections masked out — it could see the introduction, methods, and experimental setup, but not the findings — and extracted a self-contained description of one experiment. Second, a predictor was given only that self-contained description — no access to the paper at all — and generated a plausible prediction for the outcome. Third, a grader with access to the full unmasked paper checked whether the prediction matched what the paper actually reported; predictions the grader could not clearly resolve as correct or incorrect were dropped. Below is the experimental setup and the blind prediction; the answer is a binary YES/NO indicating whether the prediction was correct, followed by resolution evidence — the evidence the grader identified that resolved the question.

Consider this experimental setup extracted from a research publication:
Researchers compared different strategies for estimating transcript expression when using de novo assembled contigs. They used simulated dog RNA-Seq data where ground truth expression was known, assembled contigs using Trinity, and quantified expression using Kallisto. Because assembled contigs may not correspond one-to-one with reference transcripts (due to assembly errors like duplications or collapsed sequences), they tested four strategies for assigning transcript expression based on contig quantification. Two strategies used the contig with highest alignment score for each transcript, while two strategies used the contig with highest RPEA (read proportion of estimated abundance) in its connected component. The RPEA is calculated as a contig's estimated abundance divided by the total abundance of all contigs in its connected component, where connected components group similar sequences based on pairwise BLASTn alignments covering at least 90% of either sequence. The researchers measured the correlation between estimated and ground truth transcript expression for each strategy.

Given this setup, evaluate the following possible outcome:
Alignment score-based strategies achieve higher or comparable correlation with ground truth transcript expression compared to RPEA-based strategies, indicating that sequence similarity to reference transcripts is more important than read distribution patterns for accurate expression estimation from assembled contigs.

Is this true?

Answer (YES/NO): NO